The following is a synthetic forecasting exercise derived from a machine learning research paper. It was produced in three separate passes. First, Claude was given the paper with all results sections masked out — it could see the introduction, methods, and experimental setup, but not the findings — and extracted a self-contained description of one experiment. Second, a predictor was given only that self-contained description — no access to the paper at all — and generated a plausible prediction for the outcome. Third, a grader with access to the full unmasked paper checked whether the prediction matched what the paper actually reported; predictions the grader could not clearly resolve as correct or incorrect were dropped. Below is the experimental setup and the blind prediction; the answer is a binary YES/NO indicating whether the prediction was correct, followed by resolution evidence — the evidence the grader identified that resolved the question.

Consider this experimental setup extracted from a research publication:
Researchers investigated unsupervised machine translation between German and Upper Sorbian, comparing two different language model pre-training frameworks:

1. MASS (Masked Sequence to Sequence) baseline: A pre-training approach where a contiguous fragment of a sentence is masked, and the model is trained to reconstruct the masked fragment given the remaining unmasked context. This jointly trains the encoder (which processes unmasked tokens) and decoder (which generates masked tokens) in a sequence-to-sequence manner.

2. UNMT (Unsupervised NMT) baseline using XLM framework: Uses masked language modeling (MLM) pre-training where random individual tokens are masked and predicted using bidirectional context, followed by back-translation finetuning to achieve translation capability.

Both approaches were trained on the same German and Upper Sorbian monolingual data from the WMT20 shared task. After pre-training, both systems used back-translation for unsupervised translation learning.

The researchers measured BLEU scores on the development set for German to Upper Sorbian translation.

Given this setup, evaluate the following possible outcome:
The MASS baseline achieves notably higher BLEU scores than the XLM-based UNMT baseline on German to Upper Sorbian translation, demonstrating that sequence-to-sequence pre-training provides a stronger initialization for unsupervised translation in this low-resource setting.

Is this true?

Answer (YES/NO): NO